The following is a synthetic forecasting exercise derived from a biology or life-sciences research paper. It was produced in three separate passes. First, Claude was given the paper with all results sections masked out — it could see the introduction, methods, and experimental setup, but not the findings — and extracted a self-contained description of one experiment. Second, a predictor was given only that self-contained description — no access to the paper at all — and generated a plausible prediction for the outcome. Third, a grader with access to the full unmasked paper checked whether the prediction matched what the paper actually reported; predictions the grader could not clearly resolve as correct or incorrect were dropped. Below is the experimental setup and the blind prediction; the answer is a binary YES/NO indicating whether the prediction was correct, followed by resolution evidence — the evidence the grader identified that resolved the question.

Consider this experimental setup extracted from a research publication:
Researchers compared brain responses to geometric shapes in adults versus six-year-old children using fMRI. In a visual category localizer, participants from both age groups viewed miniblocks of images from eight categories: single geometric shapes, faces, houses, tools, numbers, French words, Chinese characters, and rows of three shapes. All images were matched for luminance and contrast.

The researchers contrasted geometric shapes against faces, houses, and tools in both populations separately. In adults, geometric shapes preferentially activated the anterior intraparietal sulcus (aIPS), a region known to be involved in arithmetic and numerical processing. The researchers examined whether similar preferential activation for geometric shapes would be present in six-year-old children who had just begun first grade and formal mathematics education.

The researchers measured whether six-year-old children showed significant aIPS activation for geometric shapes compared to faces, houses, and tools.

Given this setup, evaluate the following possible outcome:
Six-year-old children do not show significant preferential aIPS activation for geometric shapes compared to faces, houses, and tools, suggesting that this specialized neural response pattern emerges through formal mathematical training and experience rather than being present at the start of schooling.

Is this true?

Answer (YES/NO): NO